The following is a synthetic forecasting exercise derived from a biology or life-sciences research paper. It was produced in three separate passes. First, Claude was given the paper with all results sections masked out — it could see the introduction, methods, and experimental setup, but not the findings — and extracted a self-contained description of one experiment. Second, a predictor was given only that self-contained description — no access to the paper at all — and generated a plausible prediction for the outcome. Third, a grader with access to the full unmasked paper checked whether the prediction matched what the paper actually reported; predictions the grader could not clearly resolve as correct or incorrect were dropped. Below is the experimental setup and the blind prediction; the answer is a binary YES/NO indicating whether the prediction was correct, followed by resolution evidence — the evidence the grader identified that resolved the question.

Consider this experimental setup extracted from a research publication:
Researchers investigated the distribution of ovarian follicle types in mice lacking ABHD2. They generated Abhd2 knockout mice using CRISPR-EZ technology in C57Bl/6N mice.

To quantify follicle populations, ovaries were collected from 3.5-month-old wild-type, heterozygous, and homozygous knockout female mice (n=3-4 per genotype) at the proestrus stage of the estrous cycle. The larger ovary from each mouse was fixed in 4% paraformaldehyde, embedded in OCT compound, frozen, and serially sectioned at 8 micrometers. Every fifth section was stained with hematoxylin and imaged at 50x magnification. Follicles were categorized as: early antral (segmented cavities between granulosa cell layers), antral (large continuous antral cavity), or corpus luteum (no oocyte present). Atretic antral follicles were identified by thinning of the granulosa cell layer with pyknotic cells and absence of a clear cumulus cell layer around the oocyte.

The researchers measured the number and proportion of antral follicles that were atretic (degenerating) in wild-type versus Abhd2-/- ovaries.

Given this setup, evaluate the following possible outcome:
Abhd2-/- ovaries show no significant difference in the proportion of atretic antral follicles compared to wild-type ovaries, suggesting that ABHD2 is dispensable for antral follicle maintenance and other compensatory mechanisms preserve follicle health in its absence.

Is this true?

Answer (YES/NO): NO